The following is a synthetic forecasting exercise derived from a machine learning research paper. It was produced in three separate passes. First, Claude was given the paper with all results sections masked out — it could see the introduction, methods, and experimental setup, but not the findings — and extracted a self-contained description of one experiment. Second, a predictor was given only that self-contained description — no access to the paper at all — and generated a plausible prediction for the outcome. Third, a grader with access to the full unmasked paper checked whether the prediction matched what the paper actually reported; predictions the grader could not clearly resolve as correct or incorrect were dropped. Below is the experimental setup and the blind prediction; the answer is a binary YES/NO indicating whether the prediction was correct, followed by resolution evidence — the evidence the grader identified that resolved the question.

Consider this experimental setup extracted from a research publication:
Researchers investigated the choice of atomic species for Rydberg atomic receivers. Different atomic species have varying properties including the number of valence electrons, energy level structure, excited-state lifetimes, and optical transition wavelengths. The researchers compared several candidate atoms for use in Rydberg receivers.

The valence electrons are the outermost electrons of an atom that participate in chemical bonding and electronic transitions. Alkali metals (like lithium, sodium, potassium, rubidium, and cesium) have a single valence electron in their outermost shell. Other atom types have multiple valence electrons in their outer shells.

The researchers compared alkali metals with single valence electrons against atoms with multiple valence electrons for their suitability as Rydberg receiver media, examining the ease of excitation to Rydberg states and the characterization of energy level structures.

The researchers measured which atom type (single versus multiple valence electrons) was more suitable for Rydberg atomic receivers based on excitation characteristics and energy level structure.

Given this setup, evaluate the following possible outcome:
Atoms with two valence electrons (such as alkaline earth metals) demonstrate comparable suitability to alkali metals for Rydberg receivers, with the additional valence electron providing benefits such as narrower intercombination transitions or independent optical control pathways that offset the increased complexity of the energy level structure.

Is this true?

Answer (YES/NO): NO